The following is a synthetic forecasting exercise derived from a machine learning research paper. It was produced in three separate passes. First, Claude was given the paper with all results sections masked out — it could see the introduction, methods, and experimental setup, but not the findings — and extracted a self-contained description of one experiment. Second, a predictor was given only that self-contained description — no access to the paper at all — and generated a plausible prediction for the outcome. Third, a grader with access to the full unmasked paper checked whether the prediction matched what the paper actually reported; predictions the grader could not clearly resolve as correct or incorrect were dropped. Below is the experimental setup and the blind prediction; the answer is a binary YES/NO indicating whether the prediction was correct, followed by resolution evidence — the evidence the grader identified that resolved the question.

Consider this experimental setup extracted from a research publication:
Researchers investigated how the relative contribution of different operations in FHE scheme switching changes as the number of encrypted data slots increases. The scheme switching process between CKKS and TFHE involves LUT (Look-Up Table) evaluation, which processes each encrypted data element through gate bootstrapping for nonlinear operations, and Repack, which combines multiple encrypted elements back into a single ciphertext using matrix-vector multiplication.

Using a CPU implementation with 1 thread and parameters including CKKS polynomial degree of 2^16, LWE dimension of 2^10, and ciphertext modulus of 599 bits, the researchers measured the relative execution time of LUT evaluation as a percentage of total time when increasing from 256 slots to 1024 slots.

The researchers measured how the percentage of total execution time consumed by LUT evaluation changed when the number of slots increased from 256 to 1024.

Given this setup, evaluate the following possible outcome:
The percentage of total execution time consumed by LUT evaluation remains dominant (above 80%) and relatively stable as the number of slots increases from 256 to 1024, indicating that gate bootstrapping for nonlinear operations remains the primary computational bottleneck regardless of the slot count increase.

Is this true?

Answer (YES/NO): NO